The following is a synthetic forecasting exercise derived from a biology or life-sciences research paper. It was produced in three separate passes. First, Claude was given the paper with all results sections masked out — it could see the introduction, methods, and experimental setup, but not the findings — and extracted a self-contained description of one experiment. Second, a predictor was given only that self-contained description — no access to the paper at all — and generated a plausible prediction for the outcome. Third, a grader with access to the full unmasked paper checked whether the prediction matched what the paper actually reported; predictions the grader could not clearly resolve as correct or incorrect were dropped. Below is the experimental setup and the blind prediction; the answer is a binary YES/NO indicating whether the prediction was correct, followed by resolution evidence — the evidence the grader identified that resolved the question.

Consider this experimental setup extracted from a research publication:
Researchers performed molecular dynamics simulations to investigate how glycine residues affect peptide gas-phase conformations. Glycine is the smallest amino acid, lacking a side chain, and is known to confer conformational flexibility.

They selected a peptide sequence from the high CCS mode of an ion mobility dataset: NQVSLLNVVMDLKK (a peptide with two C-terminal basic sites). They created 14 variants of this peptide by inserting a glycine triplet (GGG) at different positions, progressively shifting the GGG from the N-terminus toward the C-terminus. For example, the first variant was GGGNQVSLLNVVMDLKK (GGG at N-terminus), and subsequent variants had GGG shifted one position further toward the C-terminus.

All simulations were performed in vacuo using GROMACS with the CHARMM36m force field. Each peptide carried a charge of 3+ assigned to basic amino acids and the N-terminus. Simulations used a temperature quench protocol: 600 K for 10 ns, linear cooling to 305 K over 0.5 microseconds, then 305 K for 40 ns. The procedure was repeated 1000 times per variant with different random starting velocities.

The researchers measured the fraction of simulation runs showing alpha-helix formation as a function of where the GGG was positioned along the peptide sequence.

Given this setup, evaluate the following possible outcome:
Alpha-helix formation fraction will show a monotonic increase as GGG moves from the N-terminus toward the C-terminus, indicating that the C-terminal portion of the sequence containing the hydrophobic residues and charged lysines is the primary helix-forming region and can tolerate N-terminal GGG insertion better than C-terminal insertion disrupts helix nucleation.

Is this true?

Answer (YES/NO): NO